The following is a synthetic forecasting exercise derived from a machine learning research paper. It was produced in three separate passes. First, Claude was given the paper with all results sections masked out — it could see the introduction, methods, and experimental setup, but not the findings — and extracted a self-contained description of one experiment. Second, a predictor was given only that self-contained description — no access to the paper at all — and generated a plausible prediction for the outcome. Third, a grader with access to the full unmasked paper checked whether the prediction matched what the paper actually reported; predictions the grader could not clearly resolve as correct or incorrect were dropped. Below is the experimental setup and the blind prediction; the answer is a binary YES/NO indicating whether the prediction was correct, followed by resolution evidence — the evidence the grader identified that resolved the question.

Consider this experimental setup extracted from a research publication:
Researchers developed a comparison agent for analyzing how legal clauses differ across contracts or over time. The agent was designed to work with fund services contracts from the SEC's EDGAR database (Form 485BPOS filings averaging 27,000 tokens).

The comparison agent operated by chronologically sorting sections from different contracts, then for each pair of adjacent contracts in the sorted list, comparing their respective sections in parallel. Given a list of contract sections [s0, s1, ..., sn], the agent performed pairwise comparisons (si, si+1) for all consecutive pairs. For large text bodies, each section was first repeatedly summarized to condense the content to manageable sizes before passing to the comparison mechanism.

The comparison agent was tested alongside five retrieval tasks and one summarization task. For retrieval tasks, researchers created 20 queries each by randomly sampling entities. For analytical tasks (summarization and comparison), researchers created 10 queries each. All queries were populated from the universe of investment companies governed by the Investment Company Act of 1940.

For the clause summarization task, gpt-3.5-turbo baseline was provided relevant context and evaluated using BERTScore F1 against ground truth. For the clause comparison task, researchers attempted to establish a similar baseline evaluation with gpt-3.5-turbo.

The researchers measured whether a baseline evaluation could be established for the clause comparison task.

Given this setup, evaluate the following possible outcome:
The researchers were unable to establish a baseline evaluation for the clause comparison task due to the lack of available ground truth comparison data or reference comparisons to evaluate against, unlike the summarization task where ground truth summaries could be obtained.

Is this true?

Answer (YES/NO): NO